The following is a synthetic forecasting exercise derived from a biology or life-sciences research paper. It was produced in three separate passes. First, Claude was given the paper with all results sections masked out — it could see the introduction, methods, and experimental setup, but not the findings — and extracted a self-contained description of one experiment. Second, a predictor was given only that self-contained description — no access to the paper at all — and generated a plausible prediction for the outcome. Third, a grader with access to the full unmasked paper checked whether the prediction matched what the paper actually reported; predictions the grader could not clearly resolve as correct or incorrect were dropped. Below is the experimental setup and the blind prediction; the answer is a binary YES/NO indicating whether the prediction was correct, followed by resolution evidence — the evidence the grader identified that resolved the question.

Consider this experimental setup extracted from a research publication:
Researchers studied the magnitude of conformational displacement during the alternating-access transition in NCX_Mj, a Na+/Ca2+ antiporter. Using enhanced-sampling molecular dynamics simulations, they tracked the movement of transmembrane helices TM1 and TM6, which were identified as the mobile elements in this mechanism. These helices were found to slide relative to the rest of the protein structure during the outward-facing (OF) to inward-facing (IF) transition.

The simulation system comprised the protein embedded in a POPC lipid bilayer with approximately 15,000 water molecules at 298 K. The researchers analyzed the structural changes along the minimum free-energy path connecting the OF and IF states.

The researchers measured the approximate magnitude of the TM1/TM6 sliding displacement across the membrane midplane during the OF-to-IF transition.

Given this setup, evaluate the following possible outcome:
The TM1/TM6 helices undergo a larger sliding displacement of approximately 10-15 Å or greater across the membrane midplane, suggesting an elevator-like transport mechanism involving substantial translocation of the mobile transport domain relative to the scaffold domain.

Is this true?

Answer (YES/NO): NO